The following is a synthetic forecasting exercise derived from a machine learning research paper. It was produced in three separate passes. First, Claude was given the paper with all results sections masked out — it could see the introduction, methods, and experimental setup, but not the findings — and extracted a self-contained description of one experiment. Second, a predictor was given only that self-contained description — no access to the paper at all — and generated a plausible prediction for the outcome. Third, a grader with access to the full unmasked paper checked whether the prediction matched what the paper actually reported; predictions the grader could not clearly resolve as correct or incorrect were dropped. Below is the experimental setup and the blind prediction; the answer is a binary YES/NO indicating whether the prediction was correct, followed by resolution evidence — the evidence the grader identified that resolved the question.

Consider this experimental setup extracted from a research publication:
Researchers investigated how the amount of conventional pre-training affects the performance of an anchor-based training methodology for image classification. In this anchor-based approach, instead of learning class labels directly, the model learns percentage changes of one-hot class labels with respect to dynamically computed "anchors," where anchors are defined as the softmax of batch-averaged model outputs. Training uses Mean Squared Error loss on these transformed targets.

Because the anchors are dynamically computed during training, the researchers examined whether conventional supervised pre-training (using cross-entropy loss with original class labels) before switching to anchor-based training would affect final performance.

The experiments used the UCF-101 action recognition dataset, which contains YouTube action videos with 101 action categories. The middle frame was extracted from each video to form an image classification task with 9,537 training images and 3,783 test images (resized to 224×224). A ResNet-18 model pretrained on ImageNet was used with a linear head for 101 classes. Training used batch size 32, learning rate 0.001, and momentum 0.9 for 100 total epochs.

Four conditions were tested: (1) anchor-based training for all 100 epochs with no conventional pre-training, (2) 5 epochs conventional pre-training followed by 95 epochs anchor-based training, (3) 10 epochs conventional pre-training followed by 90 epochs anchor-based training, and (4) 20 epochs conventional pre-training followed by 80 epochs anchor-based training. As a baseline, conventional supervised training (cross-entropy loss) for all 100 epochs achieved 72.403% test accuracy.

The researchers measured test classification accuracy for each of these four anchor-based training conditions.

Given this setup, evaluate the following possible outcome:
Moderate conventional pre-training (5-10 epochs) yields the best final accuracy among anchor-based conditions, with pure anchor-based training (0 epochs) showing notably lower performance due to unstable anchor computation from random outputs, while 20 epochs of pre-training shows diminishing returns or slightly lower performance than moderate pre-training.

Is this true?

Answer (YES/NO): NO